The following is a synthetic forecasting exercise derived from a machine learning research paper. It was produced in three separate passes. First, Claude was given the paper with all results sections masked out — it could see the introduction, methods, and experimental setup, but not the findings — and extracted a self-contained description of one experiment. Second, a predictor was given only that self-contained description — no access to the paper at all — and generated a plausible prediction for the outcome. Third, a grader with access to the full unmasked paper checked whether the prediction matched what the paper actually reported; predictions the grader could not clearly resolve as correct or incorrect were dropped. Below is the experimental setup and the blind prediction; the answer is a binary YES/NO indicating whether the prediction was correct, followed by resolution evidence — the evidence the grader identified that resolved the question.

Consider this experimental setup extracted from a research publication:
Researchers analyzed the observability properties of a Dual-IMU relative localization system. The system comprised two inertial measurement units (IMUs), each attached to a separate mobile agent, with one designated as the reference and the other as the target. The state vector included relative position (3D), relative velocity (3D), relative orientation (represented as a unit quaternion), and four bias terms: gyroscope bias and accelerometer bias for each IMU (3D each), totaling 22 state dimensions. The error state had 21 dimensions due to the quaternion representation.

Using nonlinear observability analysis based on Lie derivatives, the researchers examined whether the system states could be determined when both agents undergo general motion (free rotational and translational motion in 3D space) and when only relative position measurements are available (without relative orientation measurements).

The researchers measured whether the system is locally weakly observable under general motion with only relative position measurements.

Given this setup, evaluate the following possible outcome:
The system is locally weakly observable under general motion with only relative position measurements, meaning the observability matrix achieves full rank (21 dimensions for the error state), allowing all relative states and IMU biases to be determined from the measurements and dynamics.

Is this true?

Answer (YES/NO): YES